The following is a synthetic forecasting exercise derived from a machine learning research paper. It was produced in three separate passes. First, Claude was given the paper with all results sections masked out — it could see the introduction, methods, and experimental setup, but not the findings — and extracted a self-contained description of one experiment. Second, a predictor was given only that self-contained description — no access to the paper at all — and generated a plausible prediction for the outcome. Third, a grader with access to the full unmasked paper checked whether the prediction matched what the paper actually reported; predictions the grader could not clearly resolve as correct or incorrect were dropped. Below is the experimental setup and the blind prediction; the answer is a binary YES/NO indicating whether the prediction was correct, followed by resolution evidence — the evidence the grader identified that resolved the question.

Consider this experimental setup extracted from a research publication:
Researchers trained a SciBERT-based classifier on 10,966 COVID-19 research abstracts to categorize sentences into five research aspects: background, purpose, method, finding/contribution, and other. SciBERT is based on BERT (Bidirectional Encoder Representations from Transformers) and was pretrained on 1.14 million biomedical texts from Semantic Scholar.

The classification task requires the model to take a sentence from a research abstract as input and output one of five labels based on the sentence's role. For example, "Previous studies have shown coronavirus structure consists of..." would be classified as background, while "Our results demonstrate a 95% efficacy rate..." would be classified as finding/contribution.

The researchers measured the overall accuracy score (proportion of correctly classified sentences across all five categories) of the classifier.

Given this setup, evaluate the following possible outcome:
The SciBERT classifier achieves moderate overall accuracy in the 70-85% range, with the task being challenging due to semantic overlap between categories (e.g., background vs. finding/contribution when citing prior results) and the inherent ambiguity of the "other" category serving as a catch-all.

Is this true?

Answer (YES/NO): YES